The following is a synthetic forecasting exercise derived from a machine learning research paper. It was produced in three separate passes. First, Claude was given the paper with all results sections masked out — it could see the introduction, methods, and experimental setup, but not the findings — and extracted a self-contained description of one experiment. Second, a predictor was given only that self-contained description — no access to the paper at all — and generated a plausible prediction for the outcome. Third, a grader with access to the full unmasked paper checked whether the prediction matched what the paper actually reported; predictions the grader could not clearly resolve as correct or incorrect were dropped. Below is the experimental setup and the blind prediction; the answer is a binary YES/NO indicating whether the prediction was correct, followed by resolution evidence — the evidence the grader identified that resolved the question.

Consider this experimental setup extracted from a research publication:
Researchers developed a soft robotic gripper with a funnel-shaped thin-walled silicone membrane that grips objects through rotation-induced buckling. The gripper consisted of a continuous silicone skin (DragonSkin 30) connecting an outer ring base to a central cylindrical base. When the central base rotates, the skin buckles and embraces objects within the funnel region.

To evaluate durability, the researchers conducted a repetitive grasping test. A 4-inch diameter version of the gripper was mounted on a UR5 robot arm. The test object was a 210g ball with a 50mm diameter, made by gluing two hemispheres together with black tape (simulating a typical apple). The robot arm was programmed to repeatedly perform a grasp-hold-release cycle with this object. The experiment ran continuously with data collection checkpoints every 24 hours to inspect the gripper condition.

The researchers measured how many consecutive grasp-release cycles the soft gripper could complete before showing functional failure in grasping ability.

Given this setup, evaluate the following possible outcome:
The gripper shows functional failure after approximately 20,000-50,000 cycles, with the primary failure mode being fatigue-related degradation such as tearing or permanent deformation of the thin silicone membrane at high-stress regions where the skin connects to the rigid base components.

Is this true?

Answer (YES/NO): NO